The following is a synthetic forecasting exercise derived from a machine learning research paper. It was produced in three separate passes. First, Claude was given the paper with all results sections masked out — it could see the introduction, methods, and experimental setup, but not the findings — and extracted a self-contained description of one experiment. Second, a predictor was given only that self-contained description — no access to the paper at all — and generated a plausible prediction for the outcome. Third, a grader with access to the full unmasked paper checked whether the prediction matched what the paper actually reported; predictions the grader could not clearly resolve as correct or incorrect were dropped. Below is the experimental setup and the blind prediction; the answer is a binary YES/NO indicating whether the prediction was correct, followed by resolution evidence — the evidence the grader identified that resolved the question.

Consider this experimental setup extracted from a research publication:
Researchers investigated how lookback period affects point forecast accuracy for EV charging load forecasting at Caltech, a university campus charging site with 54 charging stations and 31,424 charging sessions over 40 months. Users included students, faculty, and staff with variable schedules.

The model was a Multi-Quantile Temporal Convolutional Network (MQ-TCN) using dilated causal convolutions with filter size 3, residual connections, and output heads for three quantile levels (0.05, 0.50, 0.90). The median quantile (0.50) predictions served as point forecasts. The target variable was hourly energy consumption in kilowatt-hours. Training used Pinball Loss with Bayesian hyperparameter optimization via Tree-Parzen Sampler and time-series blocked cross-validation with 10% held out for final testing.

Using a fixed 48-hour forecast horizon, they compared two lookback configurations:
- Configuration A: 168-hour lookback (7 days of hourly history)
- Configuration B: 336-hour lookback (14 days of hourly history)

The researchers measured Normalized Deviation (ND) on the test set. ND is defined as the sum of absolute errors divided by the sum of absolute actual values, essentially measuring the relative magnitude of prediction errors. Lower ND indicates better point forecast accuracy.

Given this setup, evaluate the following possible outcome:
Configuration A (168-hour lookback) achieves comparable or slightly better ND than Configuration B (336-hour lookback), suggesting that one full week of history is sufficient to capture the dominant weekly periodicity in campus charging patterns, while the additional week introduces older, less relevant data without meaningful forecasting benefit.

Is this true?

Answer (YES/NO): NO